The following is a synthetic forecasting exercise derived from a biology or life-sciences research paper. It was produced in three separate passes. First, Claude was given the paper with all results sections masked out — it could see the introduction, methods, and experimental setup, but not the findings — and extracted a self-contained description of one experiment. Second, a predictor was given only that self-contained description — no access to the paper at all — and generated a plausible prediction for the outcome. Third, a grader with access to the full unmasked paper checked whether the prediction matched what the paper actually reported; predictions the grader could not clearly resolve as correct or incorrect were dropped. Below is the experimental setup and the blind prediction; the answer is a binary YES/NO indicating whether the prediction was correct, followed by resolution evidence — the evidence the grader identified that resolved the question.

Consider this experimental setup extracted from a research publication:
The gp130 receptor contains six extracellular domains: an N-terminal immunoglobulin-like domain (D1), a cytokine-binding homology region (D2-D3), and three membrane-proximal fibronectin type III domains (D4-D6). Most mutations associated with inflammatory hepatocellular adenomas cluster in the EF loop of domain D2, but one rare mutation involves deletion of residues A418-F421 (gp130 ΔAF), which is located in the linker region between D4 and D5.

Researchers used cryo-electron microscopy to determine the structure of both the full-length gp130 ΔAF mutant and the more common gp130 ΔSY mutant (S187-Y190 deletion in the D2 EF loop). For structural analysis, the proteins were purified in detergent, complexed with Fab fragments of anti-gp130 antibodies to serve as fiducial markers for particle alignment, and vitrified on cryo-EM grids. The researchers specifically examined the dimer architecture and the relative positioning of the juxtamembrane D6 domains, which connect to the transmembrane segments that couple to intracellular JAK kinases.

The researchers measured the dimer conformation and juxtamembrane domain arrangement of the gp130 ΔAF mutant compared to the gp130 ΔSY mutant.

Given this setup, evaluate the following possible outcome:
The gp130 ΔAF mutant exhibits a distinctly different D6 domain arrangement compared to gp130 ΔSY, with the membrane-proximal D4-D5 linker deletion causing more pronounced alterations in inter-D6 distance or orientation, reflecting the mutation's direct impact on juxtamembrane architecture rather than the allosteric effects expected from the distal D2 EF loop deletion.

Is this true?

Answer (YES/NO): NO